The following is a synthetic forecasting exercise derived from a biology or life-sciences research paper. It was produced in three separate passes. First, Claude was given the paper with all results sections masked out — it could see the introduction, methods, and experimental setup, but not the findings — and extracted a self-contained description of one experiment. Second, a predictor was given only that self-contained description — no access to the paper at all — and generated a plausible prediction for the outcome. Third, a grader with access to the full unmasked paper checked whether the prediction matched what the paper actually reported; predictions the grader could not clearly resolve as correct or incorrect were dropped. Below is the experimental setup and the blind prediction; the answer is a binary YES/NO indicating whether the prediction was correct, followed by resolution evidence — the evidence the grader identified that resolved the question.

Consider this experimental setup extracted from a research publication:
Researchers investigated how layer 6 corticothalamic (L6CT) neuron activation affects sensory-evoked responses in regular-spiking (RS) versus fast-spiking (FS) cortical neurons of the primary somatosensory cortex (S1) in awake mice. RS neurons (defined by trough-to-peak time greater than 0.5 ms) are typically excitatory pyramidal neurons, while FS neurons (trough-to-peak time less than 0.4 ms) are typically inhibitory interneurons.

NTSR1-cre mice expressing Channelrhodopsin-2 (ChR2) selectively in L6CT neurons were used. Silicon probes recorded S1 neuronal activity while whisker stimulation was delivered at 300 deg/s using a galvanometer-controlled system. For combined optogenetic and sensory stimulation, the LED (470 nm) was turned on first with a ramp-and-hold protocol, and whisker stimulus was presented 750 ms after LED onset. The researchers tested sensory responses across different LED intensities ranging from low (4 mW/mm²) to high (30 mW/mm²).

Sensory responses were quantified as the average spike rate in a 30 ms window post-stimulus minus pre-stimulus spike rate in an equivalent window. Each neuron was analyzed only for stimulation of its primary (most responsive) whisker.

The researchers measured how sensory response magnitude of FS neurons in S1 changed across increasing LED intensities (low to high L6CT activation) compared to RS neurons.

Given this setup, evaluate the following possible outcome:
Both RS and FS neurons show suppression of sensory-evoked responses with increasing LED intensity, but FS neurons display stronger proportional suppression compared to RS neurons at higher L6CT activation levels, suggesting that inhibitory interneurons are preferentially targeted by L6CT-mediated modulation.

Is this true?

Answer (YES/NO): NO